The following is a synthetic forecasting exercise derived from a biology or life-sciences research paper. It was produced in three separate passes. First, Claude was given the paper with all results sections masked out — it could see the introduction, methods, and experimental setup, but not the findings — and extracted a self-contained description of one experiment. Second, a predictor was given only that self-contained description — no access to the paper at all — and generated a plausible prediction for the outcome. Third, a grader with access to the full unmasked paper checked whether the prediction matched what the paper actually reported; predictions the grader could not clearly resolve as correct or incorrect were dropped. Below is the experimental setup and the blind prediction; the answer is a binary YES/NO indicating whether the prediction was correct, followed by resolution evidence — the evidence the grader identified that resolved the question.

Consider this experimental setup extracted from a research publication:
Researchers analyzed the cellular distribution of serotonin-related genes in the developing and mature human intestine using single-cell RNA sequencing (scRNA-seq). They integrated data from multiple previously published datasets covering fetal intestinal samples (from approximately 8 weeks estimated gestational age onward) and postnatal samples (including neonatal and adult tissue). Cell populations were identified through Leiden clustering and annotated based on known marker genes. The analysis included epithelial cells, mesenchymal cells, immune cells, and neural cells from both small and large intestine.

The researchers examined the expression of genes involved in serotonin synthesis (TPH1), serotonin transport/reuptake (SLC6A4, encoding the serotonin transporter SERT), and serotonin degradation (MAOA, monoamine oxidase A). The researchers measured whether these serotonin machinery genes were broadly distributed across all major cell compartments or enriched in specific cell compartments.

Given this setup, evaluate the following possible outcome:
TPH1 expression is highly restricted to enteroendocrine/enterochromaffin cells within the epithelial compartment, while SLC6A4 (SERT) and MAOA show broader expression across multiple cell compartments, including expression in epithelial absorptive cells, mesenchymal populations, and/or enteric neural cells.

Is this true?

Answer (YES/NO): NO